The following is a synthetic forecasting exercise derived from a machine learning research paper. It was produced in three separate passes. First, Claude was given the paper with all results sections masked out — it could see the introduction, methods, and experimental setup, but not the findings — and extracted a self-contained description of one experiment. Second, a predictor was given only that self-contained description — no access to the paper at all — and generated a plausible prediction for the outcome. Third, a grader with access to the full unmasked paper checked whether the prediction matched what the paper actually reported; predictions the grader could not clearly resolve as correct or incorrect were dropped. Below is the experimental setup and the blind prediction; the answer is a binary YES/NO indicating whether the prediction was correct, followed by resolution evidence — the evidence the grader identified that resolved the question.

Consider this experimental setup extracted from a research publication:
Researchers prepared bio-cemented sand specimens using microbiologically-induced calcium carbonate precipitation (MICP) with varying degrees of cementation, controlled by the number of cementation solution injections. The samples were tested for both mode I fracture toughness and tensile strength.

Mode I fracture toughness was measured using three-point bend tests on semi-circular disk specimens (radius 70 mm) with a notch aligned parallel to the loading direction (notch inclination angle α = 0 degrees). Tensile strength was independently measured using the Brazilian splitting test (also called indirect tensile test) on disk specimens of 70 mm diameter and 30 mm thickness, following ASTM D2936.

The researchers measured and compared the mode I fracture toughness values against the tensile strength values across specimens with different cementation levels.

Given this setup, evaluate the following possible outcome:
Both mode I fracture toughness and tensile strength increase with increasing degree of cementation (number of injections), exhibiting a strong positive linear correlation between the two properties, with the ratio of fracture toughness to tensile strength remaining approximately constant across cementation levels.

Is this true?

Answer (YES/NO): NO